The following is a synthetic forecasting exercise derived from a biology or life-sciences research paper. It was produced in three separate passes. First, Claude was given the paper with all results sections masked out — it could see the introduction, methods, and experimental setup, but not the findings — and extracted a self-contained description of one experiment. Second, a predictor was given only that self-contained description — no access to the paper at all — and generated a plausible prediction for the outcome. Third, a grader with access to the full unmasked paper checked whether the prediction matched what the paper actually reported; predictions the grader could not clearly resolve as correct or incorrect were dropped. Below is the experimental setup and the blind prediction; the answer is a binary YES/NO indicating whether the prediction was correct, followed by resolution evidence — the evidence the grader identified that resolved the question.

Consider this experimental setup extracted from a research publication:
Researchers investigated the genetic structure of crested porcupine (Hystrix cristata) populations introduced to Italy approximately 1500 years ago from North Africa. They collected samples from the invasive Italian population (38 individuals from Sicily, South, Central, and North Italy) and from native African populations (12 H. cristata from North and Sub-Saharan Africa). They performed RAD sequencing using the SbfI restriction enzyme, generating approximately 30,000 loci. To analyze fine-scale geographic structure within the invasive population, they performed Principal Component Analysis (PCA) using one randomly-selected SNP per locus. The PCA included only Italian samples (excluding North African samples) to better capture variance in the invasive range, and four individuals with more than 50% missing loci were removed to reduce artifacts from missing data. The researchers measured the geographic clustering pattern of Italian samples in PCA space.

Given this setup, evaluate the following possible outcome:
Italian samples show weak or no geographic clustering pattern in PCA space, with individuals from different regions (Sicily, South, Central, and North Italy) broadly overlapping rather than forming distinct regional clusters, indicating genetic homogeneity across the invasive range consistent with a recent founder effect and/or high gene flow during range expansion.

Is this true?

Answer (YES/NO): NO